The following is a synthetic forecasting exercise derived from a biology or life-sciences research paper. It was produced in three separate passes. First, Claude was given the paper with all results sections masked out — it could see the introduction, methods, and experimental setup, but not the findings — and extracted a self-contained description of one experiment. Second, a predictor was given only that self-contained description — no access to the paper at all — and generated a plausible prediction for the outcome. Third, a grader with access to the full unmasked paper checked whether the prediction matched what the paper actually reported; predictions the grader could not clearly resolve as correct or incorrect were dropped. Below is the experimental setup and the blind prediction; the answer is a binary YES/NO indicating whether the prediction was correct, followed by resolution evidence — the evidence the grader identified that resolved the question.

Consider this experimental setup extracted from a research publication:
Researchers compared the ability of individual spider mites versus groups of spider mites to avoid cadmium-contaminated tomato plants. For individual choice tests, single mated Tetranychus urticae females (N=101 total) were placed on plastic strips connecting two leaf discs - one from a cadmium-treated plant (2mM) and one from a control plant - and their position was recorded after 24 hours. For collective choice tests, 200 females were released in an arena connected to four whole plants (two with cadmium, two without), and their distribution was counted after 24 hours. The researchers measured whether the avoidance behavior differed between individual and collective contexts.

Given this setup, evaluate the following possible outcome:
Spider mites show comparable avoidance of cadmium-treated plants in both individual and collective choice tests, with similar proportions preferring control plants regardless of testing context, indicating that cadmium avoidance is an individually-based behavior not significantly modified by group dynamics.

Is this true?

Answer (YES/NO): NO